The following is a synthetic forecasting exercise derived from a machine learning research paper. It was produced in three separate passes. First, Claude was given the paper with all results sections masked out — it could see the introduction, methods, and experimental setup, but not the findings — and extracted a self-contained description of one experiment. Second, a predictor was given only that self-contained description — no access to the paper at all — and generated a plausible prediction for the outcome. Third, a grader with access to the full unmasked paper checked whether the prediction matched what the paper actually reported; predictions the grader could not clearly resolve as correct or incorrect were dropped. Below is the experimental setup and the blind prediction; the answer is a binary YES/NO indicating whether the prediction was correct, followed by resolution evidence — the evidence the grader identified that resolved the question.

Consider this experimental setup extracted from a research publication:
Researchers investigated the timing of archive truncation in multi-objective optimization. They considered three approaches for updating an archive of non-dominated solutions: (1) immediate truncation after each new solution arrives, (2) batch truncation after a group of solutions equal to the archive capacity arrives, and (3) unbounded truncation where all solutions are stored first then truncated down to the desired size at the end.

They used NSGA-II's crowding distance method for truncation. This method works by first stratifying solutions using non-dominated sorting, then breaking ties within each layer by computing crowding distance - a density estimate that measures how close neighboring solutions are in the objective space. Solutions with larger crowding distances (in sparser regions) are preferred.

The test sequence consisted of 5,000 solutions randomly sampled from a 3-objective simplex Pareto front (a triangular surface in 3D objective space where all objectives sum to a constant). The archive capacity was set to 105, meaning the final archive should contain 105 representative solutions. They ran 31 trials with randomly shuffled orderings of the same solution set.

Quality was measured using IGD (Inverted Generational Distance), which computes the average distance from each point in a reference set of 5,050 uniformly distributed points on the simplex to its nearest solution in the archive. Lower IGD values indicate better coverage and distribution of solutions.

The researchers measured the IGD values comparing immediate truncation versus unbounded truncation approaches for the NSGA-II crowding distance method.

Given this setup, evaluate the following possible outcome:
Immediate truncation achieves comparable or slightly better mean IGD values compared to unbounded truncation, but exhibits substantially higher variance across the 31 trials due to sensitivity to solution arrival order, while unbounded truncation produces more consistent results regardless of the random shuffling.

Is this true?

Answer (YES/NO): NO